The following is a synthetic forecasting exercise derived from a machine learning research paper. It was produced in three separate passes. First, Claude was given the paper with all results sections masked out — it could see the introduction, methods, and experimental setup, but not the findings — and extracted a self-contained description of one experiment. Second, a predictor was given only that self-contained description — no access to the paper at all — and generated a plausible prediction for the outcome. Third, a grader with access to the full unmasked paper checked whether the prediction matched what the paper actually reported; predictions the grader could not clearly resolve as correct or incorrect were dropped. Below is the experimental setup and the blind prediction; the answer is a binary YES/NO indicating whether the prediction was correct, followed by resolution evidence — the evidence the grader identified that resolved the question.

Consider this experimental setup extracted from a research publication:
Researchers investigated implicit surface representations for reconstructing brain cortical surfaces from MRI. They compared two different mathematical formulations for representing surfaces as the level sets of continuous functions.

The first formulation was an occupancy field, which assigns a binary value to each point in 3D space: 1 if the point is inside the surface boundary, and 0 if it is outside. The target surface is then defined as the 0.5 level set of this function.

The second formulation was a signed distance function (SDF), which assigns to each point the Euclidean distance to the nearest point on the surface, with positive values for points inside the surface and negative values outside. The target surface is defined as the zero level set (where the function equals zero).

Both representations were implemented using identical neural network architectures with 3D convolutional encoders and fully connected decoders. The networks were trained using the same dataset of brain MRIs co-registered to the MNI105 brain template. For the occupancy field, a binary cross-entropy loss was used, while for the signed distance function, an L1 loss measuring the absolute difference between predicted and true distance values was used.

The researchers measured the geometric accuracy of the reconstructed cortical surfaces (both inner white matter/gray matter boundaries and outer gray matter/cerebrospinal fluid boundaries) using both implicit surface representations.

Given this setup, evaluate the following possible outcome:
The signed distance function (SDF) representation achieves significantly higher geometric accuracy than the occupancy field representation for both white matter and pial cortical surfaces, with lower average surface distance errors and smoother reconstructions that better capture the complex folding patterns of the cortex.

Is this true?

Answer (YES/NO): NO